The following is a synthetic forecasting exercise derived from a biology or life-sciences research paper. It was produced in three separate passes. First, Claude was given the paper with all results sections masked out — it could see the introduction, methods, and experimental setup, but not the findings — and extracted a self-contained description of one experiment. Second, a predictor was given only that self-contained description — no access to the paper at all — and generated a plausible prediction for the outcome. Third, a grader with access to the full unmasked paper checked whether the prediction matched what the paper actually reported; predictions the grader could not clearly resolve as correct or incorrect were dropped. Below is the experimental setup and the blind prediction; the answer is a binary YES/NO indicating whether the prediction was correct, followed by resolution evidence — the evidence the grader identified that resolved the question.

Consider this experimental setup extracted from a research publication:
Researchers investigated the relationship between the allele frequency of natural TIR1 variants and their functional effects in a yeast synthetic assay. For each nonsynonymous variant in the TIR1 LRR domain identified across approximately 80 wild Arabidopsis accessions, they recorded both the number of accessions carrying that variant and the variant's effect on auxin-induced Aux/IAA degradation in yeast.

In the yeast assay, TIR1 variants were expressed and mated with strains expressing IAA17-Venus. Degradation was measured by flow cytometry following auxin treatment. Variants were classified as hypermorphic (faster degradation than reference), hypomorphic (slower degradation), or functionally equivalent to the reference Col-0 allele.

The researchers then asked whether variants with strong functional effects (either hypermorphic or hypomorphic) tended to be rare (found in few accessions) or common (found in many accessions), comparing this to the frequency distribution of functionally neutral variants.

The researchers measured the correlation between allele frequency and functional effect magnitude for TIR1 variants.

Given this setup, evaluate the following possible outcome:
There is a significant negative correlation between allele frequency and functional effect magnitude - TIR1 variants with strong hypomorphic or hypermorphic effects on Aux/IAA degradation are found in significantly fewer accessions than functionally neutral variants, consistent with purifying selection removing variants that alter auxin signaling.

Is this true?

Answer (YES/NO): NO